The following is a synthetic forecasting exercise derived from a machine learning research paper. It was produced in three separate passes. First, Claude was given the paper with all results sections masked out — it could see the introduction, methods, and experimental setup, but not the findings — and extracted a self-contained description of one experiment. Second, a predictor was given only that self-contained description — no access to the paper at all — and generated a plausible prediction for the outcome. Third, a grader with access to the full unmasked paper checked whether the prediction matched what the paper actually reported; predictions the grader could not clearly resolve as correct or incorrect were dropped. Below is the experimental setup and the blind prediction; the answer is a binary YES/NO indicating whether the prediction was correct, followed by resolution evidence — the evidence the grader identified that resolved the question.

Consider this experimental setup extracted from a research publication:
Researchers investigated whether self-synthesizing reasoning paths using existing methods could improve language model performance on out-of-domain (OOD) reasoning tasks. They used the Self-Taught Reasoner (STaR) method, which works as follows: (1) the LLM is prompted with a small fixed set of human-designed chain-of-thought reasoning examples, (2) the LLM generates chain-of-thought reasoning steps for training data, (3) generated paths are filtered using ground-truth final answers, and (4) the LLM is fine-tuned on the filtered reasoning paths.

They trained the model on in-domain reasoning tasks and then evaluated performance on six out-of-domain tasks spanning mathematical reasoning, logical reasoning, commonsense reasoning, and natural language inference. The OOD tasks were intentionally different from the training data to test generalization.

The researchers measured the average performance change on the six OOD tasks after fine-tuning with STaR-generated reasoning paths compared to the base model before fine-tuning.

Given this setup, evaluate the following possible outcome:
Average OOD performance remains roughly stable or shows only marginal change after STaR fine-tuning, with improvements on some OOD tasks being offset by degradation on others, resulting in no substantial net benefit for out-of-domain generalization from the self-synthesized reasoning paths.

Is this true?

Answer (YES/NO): NO